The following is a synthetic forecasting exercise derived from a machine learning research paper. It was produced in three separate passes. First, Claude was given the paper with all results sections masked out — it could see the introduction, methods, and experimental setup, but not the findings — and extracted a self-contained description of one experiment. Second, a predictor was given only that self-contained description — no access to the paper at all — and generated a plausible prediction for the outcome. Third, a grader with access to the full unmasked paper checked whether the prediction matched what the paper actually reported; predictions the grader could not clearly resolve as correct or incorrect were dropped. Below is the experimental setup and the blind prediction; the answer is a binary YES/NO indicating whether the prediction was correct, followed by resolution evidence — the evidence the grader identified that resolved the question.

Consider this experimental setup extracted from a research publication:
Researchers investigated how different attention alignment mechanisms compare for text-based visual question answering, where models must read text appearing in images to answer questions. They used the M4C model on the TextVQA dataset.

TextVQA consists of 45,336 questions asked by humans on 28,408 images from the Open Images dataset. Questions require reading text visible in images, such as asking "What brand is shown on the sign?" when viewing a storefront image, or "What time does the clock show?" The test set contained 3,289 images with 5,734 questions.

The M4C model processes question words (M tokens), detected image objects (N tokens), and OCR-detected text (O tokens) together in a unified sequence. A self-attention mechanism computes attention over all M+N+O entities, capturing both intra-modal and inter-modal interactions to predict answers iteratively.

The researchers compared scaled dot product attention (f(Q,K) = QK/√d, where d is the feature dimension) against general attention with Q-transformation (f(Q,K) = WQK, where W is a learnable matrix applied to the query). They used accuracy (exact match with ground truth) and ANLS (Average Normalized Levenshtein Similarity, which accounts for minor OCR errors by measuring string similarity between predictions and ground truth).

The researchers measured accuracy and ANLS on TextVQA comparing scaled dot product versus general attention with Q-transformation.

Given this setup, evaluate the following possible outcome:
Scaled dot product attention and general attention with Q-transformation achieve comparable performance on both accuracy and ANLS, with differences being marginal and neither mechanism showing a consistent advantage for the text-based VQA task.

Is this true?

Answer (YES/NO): NO